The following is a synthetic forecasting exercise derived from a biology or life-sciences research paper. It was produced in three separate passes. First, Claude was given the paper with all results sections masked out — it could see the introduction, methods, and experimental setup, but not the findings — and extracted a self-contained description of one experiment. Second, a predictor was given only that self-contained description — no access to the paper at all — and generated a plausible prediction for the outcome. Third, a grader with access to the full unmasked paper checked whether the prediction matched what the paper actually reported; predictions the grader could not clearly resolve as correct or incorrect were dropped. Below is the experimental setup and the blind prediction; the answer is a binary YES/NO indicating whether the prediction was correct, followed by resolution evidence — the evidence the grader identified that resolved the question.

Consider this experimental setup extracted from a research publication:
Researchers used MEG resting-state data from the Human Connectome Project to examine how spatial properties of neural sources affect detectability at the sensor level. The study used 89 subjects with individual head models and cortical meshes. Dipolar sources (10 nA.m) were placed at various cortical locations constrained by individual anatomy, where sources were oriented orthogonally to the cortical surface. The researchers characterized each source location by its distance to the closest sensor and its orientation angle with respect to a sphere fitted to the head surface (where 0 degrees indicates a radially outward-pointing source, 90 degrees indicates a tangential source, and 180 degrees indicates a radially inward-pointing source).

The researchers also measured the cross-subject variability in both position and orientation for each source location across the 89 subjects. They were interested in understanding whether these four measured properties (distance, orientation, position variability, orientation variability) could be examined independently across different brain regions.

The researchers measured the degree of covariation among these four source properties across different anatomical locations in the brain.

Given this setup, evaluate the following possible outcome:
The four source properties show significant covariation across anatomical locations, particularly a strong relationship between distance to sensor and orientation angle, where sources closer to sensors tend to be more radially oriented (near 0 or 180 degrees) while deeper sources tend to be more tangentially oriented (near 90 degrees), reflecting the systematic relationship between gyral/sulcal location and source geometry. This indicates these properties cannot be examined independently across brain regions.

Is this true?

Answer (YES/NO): YES